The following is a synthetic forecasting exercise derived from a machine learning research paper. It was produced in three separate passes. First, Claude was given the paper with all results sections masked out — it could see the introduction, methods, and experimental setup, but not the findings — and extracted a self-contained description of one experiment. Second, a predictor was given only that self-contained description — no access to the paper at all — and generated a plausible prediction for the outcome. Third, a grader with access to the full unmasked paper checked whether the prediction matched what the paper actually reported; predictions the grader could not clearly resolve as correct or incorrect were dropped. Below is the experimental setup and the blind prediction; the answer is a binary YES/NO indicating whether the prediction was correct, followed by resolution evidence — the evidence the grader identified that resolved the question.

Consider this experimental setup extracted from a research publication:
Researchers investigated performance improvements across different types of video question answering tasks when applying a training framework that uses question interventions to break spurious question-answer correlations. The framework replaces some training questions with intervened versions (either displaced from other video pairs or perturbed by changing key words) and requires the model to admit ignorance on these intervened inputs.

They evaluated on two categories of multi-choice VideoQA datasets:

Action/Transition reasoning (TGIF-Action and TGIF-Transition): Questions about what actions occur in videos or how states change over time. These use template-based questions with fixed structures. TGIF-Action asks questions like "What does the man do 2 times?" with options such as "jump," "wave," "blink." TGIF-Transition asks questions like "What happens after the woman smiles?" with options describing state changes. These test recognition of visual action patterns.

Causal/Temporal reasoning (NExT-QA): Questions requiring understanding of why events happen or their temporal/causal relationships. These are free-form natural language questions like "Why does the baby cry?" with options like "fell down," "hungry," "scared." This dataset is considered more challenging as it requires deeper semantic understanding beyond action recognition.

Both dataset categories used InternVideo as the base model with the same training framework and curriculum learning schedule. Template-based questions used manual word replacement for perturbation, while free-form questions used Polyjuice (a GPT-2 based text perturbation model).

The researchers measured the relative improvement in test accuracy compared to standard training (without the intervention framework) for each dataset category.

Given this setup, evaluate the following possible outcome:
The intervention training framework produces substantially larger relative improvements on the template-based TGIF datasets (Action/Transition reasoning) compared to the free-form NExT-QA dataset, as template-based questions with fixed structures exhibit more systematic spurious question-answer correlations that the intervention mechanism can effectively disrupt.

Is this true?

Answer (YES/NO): NO